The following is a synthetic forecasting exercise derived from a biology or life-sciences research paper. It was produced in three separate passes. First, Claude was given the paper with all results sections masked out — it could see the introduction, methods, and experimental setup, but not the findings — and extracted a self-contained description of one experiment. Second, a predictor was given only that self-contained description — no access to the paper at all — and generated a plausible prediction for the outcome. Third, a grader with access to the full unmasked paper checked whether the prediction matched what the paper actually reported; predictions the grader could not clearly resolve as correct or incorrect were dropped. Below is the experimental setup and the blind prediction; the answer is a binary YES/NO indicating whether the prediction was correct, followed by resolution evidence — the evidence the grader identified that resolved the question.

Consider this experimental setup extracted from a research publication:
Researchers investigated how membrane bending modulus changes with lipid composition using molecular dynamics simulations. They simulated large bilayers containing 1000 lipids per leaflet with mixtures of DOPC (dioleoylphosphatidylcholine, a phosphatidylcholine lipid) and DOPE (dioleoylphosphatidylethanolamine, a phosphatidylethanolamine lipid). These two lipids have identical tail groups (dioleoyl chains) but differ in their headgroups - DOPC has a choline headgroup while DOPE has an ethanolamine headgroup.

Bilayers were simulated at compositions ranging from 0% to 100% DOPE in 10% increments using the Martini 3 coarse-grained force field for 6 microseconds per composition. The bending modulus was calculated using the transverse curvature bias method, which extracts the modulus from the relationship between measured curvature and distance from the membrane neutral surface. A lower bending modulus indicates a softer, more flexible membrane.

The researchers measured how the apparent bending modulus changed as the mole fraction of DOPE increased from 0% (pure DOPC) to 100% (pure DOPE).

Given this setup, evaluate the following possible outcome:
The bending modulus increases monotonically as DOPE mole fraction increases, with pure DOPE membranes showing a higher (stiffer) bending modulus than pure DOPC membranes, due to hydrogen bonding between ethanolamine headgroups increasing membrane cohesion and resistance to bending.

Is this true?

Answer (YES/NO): NO